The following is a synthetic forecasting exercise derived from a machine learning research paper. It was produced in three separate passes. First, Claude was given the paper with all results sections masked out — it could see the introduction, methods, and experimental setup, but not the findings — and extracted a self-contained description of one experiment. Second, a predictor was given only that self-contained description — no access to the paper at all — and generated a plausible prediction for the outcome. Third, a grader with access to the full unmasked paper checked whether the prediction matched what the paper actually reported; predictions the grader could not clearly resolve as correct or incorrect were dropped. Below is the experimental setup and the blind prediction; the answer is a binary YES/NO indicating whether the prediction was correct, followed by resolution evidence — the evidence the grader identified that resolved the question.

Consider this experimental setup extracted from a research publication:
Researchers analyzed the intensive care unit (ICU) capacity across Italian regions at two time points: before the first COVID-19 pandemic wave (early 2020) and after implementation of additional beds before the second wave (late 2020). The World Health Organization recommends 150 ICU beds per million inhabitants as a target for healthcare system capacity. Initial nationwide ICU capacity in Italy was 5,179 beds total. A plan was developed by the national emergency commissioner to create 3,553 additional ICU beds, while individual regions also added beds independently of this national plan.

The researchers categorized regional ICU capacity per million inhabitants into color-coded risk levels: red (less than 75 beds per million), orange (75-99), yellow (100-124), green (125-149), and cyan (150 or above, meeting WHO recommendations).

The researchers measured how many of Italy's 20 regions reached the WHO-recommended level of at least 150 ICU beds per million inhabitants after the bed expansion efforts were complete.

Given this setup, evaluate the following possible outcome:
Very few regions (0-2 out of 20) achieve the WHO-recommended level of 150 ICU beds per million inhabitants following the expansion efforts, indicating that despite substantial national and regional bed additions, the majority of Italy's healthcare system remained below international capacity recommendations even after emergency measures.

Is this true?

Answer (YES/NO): YES